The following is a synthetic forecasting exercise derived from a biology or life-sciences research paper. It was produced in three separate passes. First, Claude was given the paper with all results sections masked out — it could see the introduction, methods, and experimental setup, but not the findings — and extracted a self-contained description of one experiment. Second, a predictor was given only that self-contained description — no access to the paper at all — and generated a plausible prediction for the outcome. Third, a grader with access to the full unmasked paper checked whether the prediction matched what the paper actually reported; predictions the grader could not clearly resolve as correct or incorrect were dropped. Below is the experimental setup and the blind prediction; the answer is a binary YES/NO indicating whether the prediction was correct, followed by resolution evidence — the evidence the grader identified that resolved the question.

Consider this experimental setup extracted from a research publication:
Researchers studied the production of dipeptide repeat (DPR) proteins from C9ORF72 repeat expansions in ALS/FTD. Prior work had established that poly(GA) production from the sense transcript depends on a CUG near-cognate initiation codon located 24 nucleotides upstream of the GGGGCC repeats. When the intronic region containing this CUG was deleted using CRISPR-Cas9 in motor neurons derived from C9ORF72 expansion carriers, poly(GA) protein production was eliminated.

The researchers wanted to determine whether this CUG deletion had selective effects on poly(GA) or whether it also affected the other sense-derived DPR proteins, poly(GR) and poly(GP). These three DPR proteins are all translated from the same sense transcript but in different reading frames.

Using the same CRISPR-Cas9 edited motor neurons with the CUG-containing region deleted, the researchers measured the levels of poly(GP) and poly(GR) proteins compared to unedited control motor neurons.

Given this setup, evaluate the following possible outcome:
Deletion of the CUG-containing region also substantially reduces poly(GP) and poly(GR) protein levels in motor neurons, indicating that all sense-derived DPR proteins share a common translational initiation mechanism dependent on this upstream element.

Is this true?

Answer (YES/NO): NO